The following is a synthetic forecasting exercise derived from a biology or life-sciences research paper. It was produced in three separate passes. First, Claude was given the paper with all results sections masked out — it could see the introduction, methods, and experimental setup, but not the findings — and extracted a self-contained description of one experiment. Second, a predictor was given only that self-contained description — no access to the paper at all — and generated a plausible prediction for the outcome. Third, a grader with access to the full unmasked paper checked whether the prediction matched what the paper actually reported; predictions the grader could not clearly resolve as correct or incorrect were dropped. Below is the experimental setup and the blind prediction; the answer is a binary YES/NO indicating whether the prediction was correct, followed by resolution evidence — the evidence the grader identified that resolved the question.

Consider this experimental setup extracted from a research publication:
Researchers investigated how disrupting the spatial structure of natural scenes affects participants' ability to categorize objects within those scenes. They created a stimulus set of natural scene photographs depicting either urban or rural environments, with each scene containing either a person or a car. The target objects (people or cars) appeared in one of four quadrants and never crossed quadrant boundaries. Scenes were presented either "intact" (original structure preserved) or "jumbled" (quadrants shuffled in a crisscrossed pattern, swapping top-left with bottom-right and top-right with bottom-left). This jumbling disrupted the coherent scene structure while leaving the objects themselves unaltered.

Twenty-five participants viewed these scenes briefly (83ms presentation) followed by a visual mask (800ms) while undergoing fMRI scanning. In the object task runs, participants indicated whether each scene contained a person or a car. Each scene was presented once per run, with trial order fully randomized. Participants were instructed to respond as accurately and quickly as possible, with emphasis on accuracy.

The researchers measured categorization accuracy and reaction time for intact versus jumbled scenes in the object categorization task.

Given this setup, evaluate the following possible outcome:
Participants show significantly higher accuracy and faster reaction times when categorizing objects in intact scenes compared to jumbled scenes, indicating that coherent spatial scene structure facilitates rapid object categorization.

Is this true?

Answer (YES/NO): YES